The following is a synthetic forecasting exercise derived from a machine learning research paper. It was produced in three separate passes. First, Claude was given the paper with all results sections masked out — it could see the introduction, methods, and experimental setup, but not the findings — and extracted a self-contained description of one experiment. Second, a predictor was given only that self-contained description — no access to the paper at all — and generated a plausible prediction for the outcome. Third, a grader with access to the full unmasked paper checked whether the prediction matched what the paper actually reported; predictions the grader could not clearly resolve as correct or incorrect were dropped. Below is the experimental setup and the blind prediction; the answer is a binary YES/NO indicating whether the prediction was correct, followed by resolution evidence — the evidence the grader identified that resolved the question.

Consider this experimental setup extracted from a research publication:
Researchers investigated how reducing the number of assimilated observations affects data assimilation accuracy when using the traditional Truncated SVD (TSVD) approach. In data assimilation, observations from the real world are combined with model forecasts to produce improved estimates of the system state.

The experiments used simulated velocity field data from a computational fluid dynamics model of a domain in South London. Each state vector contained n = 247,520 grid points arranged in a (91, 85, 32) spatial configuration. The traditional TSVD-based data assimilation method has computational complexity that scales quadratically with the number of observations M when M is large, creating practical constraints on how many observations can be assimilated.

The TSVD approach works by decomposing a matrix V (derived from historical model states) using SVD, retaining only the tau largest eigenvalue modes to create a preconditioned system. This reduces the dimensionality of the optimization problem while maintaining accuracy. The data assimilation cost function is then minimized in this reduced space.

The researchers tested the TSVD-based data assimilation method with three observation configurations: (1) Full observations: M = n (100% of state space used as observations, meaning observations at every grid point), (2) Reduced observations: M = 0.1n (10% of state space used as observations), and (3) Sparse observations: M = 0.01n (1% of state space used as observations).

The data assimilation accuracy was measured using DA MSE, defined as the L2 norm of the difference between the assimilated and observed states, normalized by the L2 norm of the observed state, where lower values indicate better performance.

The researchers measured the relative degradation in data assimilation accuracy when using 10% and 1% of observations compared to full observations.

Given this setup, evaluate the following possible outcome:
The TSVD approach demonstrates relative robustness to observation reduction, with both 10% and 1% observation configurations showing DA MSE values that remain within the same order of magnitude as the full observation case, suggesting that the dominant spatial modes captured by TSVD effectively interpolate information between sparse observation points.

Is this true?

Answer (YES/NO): YES